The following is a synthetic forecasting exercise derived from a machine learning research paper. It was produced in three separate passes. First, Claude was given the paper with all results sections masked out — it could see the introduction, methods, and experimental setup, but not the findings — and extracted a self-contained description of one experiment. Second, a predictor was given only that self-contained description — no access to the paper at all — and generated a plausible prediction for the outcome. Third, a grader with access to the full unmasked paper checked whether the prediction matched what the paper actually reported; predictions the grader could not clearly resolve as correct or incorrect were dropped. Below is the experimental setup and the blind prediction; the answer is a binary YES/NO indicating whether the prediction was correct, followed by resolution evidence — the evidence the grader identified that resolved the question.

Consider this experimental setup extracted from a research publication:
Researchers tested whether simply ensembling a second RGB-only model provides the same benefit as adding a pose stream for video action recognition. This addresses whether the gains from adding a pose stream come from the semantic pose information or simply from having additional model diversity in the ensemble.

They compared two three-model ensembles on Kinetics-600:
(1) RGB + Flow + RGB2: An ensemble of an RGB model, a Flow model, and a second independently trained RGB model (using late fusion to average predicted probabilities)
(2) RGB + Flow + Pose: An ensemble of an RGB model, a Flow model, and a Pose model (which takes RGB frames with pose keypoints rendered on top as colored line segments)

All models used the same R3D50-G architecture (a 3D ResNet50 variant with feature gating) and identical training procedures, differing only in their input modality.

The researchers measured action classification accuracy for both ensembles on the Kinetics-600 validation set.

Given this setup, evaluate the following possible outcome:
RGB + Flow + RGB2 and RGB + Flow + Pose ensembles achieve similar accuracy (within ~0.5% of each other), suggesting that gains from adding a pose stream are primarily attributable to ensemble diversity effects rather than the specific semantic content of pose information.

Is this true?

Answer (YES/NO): NO